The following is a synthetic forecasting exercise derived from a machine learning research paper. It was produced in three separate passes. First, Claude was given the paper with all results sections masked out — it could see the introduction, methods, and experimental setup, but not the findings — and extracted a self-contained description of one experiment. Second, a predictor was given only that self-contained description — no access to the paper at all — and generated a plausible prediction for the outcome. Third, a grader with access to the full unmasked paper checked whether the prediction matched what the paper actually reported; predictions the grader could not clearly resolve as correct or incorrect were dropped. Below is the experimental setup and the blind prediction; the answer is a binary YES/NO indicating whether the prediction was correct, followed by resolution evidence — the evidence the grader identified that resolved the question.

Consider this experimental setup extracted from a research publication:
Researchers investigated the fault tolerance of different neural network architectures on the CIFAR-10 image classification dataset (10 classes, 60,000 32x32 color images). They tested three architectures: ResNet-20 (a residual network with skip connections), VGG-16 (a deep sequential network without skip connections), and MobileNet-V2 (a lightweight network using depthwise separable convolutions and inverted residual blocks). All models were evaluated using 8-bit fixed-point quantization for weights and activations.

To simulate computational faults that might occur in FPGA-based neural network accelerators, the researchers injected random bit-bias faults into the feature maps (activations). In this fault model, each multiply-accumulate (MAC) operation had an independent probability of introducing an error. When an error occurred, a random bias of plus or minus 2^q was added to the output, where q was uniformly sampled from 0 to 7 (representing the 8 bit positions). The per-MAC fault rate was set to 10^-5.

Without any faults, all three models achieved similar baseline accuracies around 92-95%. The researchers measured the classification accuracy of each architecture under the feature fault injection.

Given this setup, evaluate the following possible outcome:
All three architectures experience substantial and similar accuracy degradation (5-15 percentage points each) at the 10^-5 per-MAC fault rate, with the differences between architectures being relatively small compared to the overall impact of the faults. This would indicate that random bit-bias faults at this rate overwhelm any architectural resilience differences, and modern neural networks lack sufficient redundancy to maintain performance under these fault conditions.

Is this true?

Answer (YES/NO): NO